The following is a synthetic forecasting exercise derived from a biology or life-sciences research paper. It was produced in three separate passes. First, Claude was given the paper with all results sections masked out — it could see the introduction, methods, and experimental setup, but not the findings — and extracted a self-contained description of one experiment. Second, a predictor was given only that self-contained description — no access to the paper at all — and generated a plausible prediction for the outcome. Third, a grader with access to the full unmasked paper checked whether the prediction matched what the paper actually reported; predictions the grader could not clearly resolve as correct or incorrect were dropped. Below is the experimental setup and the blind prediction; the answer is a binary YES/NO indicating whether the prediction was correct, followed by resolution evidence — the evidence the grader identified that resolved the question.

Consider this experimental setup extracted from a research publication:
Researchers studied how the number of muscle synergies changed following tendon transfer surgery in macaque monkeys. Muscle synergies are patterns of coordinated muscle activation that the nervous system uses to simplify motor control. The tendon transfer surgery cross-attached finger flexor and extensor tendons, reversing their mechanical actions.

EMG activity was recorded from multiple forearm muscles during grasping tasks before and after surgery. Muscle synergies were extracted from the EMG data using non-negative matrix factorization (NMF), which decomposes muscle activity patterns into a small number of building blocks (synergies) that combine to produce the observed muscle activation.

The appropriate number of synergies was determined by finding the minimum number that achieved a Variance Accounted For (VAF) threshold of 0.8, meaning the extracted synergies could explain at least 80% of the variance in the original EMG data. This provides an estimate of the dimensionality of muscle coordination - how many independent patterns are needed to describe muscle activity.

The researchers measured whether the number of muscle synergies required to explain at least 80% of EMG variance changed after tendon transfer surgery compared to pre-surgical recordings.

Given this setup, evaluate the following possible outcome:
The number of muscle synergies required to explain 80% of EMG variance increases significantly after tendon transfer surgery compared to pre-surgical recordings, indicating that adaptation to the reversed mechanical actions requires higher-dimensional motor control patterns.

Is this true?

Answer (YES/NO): NO